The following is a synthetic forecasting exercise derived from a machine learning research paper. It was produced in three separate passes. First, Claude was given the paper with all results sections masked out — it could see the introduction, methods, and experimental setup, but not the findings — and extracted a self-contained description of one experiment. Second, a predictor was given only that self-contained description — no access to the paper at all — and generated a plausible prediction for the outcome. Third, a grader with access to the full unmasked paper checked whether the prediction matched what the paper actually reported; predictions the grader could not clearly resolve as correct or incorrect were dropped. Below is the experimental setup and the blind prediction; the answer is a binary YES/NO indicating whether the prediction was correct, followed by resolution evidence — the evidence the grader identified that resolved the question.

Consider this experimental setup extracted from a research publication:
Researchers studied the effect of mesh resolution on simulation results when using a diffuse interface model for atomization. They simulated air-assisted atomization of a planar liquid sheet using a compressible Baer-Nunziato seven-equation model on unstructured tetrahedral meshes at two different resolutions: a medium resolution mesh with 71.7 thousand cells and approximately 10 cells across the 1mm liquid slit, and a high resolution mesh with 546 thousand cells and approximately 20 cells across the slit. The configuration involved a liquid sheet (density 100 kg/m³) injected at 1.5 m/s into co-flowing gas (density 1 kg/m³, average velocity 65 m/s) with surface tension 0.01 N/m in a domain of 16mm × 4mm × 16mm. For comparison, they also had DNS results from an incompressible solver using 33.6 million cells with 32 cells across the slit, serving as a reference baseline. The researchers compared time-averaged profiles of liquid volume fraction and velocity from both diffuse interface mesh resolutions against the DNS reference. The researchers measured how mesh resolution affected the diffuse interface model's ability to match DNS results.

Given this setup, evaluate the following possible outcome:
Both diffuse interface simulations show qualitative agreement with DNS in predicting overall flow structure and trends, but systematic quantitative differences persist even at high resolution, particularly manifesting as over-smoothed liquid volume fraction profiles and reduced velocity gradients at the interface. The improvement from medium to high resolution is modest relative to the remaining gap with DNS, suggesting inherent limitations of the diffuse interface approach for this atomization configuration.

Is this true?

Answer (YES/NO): NO